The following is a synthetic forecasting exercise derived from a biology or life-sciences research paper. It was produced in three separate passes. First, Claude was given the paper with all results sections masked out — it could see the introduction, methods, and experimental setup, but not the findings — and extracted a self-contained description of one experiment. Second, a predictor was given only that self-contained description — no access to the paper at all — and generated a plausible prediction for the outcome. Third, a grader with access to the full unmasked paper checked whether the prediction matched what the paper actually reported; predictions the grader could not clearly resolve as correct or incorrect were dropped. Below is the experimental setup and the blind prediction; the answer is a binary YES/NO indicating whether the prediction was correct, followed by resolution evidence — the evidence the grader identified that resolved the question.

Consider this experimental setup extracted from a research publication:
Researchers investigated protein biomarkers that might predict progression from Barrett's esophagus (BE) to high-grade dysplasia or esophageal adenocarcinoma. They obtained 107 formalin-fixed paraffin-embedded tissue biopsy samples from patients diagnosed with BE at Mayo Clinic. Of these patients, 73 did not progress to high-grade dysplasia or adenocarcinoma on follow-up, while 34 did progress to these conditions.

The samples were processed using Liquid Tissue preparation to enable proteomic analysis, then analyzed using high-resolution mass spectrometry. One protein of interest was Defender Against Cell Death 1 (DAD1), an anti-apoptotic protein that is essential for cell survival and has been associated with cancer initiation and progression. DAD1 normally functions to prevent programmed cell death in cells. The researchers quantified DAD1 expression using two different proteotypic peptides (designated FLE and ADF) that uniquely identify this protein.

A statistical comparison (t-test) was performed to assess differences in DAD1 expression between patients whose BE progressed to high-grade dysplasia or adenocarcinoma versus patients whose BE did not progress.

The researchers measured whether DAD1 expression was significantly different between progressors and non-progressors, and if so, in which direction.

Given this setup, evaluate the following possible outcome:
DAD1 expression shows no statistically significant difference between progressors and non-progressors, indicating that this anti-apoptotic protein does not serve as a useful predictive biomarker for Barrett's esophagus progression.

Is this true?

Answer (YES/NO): NO